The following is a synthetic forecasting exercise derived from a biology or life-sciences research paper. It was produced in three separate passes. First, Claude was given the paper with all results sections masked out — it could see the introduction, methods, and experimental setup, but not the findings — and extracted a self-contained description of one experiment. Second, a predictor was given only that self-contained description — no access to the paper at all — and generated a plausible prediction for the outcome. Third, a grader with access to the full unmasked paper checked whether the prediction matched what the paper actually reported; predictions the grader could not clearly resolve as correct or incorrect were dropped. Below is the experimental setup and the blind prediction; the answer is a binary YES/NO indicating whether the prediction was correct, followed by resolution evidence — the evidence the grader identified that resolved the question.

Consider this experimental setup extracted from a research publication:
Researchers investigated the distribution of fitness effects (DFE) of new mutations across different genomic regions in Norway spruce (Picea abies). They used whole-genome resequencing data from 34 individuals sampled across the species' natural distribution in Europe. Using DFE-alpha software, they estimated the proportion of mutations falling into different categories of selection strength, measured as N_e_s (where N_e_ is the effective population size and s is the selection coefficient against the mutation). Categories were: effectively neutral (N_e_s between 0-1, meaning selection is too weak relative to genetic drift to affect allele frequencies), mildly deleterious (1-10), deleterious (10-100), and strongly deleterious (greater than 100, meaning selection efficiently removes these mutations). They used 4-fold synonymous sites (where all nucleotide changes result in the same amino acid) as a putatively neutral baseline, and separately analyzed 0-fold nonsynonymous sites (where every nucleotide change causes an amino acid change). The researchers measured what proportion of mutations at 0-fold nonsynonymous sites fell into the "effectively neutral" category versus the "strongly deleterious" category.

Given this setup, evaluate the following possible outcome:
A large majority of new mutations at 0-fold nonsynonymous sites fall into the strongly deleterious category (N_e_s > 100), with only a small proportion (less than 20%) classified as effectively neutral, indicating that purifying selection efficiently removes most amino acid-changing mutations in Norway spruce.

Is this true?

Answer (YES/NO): NO